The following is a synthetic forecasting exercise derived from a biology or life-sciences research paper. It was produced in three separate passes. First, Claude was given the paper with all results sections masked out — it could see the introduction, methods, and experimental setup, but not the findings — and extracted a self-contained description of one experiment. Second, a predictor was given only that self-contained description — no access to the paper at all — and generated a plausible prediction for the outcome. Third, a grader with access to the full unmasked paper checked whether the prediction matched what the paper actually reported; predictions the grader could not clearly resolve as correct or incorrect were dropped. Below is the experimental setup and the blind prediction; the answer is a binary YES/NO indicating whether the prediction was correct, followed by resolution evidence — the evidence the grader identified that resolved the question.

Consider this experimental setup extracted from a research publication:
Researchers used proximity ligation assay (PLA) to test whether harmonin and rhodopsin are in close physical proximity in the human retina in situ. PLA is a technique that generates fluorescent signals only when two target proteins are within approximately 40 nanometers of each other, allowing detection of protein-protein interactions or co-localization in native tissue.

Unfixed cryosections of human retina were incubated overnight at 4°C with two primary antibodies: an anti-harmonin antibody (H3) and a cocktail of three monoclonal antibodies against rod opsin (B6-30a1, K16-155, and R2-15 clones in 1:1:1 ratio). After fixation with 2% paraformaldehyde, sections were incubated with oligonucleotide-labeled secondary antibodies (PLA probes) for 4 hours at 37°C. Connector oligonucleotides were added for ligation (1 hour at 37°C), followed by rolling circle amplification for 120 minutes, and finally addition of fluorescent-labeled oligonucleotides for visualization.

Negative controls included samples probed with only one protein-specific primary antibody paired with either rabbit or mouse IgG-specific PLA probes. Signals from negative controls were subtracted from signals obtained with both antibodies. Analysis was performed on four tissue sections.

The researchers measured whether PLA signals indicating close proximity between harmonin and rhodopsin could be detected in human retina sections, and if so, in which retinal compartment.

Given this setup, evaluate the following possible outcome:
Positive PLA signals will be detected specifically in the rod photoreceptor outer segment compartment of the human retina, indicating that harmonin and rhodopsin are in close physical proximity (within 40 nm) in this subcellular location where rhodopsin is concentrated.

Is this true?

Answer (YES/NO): NO